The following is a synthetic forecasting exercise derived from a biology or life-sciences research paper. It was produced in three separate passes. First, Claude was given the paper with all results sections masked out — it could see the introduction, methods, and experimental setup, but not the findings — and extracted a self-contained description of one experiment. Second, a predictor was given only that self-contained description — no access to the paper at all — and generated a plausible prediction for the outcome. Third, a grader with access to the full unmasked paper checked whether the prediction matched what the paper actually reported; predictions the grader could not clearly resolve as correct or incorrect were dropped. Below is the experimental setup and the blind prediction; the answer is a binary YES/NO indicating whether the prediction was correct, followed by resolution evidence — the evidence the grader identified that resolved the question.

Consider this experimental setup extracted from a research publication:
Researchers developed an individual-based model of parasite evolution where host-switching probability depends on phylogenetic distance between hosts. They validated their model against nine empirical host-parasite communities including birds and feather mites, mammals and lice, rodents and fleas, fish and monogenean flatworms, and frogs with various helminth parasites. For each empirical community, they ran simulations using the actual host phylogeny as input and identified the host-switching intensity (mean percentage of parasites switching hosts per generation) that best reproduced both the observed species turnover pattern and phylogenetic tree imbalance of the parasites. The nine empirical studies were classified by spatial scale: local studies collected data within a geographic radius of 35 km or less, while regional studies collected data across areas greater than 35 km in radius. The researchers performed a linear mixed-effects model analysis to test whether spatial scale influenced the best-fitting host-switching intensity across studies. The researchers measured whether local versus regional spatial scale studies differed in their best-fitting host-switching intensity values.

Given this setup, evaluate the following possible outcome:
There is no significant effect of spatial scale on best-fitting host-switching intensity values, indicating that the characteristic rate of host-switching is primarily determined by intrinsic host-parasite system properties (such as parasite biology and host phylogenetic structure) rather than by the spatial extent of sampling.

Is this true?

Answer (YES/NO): NO